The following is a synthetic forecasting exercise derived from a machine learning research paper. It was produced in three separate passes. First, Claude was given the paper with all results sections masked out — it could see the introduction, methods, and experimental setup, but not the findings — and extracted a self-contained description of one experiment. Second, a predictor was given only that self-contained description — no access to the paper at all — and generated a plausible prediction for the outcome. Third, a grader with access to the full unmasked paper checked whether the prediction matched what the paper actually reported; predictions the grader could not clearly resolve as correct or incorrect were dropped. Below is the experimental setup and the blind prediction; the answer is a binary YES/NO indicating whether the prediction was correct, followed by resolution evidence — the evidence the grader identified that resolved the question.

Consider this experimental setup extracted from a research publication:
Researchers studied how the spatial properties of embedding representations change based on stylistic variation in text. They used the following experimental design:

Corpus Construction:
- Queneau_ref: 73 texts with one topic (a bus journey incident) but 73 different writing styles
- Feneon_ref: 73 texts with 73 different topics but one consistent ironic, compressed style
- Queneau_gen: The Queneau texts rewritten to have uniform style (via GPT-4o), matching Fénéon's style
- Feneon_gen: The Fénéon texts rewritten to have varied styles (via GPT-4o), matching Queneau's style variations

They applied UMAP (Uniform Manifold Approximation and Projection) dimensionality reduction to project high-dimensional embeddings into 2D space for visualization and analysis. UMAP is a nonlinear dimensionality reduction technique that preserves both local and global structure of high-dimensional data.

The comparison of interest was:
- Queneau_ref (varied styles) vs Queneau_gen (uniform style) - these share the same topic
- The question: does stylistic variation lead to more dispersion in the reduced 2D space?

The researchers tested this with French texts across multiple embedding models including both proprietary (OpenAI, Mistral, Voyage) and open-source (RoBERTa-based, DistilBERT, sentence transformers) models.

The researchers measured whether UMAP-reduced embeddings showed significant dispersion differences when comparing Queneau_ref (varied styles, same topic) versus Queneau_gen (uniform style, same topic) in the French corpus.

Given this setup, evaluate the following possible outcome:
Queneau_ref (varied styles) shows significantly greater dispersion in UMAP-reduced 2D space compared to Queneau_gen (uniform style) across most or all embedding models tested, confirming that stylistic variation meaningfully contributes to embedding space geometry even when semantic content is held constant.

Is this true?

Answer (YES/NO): YES